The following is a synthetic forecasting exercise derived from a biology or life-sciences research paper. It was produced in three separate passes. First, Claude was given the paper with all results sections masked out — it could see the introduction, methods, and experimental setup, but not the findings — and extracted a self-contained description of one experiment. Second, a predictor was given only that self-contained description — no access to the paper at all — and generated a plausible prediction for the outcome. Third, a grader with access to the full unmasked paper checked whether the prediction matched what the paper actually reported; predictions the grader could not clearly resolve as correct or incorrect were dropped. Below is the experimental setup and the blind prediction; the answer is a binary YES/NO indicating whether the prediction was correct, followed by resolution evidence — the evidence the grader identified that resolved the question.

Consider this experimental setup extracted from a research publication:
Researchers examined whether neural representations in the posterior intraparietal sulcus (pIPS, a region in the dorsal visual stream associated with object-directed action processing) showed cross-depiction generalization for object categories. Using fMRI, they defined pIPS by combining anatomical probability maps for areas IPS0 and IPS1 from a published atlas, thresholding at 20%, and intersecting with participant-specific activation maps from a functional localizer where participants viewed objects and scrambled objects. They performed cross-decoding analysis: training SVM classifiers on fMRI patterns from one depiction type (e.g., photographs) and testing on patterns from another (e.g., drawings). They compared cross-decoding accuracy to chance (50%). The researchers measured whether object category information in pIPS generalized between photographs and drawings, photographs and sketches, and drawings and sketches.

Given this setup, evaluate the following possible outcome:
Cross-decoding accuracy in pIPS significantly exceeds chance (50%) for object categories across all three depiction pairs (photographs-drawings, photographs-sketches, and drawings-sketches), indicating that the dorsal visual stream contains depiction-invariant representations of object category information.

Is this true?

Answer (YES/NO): YES